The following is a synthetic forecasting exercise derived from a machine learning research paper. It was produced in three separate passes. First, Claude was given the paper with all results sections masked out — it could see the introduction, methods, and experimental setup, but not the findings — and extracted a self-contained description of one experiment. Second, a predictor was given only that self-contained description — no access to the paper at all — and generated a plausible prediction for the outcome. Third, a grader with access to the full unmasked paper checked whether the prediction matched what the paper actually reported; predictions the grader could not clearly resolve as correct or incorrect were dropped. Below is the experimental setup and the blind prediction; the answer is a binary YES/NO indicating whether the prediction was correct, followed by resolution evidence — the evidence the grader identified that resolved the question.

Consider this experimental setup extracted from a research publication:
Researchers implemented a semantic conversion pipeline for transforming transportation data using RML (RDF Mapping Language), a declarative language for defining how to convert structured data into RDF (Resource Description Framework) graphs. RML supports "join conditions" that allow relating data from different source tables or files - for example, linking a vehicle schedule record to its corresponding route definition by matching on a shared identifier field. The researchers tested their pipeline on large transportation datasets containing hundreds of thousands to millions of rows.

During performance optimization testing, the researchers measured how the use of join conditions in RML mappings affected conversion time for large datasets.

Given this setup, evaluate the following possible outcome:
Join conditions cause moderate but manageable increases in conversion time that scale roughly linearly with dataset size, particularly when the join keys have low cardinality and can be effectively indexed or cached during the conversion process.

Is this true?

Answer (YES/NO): NO